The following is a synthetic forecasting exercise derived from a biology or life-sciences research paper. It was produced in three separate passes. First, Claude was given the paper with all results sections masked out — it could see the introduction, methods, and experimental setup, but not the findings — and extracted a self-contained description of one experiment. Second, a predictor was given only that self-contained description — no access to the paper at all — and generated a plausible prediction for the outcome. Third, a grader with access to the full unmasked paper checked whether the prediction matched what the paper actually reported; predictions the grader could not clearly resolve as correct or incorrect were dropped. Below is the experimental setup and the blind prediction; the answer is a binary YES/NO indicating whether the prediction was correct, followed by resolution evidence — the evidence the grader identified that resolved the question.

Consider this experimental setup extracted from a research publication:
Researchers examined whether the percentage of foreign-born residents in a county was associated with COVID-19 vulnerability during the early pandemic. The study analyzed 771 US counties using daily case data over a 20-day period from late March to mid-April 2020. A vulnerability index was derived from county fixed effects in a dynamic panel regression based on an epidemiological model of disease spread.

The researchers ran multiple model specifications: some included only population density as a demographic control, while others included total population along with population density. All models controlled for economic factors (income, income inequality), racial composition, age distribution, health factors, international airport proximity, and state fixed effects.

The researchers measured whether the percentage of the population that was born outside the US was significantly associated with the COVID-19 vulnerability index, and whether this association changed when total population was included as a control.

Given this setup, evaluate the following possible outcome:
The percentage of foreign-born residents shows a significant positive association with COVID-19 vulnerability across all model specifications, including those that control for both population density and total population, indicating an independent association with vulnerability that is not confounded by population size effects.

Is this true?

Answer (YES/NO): NO